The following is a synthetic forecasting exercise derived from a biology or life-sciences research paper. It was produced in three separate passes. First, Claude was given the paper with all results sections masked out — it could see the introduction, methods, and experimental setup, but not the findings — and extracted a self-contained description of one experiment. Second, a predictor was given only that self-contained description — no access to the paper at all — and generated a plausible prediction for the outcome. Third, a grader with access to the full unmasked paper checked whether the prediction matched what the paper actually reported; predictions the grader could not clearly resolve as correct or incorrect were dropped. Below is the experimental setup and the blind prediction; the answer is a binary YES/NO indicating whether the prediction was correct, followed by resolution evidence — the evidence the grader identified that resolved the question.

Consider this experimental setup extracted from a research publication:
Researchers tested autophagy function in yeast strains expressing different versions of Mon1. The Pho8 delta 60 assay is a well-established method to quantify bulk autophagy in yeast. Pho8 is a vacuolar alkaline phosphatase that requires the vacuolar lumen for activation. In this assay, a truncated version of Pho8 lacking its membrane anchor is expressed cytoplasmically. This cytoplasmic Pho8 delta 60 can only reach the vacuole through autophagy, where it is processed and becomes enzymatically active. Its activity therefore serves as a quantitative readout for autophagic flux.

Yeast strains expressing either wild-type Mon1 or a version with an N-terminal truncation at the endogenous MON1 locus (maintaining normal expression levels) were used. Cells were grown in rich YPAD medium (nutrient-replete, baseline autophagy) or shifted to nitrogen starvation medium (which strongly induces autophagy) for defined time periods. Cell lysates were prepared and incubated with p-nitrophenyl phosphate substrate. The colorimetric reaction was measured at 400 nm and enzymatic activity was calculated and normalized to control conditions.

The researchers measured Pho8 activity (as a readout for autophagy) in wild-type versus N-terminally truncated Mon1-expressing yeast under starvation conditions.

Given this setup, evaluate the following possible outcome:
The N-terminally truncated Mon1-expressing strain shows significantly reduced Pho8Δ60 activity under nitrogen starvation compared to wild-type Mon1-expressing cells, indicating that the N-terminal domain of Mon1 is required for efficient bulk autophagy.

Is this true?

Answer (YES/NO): NO